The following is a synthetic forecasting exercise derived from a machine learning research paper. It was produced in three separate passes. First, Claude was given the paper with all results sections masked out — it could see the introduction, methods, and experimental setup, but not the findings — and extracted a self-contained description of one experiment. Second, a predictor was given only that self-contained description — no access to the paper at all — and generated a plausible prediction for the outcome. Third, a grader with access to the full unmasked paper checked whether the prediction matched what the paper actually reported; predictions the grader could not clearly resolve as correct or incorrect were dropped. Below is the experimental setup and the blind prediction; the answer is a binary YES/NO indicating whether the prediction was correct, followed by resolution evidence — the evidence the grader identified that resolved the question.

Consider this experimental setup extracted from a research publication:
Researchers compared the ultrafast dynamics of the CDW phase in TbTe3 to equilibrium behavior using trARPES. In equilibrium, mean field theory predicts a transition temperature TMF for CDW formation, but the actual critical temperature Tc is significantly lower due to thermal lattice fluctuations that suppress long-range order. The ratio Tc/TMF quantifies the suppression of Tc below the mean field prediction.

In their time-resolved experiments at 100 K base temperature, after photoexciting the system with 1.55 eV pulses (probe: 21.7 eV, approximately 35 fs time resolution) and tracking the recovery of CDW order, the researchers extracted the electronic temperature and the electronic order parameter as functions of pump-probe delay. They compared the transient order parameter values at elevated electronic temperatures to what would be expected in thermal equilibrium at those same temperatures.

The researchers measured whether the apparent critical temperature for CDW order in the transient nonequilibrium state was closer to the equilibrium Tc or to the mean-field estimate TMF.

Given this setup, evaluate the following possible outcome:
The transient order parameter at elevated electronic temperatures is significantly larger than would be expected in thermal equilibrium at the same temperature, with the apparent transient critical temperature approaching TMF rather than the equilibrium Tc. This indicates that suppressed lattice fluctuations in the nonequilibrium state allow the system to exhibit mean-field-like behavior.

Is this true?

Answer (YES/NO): NO